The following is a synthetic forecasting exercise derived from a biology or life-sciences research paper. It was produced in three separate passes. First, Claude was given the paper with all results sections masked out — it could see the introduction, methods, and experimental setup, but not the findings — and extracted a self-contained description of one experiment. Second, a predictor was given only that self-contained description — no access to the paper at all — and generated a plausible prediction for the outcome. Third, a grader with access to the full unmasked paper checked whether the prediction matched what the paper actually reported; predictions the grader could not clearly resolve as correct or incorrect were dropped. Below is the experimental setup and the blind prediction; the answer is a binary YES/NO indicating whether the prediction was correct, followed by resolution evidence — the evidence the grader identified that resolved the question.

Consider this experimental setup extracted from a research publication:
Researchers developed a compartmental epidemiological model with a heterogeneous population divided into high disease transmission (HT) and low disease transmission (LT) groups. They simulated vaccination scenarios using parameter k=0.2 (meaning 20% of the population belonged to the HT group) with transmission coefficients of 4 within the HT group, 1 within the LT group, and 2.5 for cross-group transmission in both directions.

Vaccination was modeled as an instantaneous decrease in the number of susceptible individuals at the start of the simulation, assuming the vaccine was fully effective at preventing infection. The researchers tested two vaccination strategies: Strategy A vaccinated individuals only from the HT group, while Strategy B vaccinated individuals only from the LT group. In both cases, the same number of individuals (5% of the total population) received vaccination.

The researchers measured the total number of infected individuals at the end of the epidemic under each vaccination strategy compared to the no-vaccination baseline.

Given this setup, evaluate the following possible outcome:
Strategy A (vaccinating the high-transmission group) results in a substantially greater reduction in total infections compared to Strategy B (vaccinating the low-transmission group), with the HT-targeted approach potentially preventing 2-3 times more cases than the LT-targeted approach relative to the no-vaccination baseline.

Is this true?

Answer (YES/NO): NO